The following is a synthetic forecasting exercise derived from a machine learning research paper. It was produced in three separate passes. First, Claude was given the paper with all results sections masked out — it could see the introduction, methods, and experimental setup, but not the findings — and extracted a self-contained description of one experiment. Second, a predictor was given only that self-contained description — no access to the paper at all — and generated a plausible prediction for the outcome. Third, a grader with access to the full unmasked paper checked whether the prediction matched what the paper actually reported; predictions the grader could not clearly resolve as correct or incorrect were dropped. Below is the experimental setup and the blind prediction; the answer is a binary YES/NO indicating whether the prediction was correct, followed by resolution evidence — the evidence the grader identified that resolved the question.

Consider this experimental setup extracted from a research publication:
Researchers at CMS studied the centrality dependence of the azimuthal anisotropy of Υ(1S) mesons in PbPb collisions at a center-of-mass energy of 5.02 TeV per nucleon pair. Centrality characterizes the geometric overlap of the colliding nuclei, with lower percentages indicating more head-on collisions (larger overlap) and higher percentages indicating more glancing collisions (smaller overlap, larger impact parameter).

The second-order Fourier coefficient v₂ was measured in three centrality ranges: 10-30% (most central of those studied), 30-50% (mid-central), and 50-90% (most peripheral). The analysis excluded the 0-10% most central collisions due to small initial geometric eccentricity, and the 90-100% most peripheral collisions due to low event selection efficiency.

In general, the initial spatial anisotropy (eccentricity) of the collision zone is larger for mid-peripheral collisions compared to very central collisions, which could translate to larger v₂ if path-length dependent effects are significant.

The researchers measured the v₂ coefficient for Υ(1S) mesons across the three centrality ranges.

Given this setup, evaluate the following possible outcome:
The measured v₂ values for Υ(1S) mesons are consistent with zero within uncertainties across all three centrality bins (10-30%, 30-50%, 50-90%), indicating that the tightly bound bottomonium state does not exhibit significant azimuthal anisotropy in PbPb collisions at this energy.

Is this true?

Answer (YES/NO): YES